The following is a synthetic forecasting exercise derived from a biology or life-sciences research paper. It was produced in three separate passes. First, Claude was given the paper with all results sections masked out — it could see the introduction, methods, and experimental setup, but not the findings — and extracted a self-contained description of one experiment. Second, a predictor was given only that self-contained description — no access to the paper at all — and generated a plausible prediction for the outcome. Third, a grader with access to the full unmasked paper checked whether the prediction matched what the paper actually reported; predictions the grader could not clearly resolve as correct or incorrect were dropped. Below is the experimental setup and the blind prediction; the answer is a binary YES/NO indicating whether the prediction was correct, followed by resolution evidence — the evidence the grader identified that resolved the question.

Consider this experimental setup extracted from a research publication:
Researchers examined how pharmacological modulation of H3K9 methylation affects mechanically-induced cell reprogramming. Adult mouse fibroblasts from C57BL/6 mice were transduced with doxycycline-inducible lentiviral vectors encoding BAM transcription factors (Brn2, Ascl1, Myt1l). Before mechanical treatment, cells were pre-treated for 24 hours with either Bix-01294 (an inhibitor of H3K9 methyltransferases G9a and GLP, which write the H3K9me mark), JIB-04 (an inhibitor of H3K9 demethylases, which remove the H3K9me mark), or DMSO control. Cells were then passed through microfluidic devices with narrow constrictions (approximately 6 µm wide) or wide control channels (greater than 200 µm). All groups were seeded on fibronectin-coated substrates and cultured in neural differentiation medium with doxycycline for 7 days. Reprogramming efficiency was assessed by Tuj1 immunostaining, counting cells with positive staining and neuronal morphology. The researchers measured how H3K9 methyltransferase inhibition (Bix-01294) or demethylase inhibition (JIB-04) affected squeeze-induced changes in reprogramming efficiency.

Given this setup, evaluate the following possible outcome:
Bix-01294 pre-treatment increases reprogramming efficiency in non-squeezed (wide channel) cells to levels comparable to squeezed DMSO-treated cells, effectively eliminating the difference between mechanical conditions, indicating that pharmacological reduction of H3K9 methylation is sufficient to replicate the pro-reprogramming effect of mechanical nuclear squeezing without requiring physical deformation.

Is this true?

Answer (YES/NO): NO